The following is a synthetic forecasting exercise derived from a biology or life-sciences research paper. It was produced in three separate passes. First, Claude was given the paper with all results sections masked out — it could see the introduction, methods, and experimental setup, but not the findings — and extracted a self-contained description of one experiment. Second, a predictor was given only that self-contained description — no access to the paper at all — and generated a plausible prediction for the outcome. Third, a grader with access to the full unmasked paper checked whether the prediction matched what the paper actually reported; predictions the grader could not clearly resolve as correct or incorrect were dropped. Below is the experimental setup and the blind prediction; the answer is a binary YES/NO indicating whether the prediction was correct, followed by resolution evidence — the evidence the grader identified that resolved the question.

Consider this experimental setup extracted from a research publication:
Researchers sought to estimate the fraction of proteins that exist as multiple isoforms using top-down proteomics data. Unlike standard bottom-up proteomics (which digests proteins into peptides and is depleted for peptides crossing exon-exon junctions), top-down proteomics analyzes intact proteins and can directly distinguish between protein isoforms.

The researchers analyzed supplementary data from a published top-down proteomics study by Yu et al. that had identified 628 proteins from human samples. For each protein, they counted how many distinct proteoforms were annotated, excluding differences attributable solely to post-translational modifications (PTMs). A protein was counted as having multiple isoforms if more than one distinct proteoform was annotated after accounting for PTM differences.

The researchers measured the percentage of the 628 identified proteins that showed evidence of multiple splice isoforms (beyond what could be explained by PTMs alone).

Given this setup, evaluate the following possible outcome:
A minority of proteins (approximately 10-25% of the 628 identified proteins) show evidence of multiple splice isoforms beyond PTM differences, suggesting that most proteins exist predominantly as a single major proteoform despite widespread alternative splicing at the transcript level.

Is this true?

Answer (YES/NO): NO